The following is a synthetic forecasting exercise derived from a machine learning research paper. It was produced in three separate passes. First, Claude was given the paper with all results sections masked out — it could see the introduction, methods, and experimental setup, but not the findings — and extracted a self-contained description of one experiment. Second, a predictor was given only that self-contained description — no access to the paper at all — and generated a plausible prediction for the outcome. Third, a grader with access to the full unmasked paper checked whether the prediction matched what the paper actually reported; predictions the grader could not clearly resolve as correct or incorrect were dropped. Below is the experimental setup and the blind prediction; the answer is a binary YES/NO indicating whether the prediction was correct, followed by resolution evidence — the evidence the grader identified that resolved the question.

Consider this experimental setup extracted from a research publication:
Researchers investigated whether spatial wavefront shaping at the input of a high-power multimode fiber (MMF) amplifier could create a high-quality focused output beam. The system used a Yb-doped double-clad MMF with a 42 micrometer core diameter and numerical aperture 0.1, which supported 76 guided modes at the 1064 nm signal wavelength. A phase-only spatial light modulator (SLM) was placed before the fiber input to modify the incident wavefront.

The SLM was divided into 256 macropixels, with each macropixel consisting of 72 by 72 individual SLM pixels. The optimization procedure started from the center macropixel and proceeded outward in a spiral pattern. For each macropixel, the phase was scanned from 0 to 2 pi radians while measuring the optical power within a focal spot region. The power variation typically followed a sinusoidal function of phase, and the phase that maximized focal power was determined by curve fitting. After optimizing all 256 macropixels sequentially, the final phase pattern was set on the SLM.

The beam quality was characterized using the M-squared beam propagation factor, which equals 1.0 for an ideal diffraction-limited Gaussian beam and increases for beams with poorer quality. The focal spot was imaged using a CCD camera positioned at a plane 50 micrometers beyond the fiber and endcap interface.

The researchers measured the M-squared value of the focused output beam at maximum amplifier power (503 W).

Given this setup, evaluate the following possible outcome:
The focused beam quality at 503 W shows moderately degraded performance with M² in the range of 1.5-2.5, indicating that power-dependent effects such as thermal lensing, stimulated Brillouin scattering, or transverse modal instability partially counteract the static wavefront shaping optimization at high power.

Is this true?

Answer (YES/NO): NO